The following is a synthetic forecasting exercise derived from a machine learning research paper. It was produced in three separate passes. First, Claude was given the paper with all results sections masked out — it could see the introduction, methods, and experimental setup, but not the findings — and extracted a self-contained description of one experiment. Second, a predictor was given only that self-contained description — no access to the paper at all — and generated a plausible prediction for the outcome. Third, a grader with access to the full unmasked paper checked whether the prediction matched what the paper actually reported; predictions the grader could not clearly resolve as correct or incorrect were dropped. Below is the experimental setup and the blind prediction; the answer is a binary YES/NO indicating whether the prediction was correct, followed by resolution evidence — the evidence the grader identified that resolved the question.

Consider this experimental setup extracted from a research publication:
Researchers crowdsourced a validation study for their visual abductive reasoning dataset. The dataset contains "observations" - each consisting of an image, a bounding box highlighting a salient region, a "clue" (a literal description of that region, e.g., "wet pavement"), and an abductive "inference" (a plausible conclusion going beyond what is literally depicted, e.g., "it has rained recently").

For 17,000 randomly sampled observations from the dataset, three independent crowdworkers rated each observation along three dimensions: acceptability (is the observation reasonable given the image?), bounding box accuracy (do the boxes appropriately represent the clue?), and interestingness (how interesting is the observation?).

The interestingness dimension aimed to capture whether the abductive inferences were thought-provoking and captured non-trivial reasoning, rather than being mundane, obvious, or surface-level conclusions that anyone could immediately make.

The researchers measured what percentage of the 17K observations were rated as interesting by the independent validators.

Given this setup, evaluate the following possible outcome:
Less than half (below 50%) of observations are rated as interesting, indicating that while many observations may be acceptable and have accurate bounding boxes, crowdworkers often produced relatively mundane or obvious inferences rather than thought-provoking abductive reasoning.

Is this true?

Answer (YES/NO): NO